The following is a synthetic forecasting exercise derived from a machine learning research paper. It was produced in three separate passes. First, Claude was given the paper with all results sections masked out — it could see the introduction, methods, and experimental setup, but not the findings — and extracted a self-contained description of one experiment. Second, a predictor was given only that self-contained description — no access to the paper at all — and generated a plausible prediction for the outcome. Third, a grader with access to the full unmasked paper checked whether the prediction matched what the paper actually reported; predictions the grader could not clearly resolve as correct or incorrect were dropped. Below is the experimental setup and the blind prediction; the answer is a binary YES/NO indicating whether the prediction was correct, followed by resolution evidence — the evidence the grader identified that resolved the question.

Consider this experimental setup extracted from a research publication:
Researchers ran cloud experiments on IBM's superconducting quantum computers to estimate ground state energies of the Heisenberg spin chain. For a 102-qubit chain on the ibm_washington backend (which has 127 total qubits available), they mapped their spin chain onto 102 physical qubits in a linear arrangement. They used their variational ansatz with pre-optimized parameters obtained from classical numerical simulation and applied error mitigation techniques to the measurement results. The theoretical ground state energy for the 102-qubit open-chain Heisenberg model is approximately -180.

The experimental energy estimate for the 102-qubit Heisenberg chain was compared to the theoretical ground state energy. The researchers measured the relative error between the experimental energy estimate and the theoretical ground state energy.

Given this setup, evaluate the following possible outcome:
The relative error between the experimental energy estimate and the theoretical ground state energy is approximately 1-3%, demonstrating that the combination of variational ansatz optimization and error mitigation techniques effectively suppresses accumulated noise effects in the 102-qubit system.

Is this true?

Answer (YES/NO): YES